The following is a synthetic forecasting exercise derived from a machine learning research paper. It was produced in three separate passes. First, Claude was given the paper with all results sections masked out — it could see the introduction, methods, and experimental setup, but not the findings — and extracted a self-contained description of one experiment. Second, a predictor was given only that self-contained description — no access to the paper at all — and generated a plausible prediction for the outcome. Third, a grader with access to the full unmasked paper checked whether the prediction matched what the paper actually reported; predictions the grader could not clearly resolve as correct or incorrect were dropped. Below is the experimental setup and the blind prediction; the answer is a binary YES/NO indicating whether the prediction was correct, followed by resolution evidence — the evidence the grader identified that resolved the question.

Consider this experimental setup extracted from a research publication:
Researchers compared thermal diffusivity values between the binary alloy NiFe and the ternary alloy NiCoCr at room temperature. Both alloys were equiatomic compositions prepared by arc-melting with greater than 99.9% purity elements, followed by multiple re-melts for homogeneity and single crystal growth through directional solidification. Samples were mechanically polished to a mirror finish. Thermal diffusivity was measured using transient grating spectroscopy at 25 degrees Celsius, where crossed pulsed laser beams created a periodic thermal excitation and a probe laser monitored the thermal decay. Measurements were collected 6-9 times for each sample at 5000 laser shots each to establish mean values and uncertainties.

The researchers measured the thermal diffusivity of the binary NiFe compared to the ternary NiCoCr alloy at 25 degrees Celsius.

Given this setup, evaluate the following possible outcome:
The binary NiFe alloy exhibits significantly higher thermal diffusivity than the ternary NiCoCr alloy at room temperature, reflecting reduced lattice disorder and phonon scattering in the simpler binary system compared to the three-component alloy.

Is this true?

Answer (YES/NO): YES